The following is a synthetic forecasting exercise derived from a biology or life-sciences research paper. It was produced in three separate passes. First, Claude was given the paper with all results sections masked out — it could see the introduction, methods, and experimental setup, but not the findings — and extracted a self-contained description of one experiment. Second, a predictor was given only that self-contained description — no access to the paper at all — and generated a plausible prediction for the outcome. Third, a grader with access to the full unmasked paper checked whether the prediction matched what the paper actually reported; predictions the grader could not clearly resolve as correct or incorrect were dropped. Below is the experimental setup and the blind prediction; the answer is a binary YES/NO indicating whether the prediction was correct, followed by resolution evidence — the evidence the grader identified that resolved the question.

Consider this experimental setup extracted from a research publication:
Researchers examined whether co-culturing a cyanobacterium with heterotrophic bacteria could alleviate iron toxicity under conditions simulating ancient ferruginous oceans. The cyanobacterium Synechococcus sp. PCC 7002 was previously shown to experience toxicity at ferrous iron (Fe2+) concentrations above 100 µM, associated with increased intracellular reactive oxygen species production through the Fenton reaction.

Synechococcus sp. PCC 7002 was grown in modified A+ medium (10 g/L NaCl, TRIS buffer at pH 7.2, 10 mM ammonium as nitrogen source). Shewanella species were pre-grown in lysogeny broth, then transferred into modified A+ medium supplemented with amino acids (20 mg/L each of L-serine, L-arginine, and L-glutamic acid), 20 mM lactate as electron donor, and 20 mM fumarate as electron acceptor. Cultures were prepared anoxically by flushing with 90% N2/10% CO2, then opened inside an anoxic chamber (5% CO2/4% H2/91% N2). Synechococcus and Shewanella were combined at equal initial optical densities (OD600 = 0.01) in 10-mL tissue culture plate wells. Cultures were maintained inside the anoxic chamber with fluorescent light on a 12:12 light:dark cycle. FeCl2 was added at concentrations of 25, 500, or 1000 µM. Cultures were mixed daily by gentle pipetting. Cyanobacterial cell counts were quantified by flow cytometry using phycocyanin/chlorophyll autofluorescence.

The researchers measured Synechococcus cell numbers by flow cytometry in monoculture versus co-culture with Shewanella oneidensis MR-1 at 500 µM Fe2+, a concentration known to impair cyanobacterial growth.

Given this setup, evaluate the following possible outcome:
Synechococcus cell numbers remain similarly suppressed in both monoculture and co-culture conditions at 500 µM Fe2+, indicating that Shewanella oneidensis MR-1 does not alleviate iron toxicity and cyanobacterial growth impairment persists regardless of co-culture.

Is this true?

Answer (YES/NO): NO